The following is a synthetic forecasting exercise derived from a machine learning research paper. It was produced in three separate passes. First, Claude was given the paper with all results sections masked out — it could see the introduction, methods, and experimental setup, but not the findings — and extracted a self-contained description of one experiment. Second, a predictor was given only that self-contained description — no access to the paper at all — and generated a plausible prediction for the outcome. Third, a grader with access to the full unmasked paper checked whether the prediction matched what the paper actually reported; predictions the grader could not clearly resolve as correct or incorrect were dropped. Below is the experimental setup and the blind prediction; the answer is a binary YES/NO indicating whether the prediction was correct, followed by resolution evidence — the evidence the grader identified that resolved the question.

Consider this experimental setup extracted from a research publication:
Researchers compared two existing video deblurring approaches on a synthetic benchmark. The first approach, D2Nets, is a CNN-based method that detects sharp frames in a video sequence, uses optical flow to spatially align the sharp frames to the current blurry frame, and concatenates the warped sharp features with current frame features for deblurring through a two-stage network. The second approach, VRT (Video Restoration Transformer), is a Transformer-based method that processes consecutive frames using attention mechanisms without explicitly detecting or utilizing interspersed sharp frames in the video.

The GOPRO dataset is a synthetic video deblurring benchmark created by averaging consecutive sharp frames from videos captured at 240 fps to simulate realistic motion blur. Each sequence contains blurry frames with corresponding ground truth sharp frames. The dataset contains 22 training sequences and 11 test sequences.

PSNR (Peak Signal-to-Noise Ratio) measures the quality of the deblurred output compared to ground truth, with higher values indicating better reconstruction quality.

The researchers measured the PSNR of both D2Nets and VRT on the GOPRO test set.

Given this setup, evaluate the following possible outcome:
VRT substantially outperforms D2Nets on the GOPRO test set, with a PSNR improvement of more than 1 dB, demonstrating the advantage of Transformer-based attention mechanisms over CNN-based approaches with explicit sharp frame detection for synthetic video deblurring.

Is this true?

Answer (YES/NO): YES